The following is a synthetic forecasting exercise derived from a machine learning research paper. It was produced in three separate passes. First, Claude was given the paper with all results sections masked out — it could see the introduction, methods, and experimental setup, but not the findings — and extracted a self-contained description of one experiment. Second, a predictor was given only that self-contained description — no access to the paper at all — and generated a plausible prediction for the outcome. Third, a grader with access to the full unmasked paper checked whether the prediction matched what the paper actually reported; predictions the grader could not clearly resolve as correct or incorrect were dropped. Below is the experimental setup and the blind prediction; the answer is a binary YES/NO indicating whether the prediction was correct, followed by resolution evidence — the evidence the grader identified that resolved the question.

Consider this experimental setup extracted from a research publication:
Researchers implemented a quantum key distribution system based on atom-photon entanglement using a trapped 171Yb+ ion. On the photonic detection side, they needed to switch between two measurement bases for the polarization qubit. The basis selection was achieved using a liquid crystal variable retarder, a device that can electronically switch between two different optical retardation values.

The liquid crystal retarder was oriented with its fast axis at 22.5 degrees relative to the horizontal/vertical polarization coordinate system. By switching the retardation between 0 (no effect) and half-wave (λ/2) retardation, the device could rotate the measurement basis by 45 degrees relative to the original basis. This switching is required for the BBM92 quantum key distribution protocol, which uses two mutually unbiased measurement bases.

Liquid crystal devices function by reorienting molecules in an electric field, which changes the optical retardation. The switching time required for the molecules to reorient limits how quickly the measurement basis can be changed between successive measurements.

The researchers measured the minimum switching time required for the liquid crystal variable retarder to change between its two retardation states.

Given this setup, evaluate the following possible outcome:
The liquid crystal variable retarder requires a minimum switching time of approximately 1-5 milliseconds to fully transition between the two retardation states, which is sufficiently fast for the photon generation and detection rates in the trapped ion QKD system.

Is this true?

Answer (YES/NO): NO